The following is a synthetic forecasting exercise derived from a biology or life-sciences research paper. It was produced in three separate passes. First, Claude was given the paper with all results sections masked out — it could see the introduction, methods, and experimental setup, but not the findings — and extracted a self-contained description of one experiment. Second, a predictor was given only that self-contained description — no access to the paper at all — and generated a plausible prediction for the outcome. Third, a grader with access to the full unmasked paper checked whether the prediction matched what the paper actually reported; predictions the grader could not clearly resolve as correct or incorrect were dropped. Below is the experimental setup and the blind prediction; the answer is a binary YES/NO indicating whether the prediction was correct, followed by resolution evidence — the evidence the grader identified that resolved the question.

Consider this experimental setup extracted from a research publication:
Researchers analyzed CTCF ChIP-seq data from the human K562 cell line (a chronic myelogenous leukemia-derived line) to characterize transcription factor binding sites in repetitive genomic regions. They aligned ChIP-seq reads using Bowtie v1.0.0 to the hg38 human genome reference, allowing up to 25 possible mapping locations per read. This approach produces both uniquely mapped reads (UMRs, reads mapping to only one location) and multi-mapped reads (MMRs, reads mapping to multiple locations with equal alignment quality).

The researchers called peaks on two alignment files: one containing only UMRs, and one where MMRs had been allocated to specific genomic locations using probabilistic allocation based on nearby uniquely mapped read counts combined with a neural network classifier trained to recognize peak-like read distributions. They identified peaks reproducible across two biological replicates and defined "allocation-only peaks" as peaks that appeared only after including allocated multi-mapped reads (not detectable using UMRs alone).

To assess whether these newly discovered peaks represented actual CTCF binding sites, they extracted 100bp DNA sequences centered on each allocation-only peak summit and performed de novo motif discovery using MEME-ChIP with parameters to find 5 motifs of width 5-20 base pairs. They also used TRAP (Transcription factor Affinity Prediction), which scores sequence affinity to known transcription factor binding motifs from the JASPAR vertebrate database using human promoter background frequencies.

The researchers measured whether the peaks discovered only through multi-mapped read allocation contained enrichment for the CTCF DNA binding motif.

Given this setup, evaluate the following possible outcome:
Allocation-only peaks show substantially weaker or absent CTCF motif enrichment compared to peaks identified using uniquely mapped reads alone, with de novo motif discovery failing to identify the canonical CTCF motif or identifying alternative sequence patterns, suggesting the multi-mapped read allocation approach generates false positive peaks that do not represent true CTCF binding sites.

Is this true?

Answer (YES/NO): NO